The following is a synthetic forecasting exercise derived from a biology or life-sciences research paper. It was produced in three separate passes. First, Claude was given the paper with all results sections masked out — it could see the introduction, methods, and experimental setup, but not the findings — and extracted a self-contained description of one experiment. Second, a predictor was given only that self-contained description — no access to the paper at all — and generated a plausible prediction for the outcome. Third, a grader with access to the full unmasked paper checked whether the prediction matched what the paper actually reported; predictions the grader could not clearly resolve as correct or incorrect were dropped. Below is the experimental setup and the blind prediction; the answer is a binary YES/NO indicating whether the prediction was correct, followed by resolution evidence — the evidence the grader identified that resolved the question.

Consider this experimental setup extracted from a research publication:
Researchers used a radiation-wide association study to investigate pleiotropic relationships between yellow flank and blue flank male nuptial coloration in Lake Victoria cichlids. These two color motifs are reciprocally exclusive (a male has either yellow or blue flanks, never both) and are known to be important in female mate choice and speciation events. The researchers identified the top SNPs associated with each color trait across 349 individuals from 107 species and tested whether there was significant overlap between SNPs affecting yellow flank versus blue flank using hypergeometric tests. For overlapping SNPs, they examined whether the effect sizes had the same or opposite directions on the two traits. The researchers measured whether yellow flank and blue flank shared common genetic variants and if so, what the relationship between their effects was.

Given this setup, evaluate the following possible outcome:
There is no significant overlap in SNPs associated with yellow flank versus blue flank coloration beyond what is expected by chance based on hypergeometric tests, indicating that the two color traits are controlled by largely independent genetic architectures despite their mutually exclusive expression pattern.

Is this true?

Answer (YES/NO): NO